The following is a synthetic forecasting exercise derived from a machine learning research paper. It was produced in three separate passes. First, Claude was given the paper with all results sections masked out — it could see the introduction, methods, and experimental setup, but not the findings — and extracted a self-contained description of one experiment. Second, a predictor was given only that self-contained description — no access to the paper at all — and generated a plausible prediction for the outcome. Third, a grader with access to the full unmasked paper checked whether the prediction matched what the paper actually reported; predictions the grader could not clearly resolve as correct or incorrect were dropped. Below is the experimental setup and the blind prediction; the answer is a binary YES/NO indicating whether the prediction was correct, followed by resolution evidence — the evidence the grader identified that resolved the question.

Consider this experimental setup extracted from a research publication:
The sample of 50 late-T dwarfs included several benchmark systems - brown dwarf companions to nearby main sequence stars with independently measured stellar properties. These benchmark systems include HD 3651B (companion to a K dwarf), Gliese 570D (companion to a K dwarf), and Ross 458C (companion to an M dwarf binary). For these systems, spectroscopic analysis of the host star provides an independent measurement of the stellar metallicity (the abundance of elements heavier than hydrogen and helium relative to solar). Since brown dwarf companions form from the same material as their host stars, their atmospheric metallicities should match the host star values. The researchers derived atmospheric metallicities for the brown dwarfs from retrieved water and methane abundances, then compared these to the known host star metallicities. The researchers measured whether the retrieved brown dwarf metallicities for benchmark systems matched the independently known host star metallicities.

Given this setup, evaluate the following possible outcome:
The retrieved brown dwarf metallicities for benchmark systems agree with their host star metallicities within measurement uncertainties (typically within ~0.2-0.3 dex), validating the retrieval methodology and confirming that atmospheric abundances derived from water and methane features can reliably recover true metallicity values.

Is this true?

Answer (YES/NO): YES